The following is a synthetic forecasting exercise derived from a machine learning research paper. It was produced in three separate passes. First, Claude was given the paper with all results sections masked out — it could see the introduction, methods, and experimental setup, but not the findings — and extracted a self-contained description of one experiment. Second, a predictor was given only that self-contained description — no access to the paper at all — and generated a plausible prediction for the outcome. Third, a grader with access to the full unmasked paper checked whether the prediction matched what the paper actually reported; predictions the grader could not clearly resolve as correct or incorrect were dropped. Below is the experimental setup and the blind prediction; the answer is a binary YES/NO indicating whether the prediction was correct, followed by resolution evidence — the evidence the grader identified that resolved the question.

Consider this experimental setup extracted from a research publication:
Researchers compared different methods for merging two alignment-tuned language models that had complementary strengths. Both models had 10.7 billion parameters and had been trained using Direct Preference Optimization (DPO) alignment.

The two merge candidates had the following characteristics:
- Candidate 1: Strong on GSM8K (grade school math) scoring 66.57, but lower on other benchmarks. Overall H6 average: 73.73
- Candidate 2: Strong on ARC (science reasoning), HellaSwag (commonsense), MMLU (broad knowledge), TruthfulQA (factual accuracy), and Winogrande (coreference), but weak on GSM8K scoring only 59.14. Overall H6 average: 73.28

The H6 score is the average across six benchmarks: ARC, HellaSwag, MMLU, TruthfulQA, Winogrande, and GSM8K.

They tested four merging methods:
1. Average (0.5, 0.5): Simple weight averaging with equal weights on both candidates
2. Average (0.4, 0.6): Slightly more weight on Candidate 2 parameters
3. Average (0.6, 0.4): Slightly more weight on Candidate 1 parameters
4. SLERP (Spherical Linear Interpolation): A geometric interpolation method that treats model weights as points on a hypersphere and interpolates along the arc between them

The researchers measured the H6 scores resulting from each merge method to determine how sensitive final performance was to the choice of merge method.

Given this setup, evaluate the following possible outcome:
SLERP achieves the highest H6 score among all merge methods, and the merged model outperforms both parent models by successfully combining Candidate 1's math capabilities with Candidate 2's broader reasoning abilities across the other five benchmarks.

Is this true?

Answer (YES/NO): NO